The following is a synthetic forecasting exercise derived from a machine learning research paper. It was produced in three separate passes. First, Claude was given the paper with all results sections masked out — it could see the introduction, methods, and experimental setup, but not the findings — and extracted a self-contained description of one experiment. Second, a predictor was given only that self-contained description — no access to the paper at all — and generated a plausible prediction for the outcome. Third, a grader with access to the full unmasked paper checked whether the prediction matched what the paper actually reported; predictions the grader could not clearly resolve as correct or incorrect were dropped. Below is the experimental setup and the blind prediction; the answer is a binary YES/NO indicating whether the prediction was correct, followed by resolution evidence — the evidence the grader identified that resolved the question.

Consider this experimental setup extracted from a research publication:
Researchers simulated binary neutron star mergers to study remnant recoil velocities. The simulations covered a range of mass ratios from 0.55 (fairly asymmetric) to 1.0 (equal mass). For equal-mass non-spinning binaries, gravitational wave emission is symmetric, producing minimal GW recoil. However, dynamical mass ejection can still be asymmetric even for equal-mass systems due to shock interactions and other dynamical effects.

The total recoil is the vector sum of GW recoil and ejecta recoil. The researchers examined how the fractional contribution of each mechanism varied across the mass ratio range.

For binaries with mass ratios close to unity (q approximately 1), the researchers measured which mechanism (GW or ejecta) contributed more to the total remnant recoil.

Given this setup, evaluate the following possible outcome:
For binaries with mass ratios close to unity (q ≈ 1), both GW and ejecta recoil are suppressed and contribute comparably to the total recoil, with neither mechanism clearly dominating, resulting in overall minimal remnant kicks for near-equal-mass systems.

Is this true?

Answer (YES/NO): YES